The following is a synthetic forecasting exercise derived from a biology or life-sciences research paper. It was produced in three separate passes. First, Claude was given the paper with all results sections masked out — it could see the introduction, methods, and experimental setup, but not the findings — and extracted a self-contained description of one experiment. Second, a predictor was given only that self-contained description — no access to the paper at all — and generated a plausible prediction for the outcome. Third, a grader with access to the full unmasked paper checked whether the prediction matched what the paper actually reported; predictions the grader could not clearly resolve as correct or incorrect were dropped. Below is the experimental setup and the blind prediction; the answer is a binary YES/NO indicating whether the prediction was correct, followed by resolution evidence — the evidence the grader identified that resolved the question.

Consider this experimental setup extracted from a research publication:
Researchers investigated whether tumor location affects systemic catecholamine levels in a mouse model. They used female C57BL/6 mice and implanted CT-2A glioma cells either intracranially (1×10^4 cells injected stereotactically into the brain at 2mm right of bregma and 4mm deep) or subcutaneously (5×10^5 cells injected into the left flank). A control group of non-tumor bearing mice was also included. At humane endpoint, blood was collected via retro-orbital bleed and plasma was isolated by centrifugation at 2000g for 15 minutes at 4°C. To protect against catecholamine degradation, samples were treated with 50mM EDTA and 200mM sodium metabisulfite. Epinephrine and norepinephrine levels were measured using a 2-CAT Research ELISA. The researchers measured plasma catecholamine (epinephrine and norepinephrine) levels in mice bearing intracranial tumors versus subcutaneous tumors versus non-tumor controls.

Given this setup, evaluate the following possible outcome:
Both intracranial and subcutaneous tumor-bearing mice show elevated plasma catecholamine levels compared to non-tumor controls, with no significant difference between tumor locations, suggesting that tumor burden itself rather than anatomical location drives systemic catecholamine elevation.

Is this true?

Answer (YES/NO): NO